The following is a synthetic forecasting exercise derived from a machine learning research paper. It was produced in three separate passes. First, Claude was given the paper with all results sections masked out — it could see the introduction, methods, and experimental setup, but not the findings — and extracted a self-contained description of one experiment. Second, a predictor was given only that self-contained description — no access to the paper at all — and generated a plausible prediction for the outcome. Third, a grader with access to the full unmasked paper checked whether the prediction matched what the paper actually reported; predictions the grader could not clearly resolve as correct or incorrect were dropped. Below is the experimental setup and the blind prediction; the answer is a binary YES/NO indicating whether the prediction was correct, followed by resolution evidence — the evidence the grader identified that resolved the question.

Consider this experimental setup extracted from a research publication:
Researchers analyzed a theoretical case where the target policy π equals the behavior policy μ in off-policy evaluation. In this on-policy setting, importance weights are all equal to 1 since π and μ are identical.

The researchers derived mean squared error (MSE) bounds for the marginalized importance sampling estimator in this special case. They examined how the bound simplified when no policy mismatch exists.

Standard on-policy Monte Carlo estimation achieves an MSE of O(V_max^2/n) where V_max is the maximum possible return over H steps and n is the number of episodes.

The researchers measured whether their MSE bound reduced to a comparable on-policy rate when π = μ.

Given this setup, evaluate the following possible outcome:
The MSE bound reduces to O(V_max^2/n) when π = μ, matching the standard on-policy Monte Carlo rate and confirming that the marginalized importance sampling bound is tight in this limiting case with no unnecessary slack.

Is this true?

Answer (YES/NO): YES